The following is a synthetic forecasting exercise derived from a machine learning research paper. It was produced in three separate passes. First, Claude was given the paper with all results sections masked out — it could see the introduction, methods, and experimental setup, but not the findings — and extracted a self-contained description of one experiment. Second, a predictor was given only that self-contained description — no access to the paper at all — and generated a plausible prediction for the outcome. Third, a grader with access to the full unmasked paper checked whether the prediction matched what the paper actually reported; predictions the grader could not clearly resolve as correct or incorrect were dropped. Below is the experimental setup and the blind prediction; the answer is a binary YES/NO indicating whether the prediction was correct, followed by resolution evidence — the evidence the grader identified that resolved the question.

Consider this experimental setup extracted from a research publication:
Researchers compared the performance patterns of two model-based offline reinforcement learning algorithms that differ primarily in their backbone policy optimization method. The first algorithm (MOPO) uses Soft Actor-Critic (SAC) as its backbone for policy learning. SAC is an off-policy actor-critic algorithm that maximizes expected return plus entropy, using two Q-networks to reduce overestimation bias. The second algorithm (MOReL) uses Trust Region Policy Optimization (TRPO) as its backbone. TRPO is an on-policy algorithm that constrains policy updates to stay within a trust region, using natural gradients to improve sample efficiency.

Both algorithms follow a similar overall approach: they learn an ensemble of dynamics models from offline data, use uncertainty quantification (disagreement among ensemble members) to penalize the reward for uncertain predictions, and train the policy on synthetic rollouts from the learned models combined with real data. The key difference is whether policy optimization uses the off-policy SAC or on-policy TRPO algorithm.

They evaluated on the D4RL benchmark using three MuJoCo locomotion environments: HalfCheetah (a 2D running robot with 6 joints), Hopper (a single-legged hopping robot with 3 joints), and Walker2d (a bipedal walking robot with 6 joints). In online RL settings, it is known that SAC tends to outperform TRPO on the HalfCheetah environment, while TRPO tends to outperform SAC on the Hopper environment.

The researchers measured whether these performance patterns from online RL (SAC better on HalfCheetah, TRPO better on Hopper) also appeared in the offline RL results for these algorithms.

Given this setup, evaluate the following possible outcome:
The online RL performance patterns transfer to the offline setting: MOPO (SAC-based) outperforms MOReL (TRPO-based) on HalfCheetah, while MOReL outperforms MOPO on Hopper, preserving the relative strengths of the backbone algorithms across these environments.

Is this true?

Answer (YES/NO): YES